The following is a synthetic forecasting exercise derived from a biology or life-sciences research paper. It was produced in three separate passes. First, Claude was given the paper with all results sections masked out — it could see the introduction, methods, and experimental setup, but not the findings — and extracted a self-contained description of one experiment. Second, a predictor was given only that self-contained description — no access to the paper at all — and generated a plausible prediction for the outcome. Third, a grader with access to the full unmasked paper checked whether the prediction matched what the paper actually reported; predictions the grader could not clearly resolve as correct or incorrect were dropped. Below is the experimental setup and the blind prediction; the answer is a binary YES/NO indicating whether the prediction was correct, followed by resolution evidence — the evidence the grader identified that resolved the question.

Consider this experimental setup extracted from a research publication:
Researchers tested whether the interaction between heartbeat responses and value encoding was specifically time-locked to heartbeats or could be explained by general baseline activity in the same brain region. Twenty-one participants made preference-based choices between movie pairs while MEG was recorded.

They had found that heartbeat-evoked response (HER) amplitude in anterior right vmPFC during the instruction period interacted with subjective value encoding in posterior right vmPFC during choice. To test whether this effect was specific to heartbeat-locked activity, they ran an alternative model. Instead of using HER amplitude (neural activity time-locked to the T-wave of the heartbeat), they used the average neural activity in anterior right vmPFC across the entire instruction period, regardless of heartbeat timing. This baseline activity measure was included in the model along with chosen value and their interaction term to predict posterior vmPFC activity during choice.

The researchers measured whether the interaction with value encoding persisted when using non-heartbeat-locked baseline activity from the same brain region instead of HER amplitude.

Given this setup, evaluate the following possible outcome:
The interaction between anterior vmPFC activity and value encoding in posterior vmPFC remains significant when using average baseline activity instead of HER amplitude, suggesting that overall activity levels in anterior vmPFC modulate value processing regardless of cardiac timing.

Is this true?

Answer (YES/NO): NO